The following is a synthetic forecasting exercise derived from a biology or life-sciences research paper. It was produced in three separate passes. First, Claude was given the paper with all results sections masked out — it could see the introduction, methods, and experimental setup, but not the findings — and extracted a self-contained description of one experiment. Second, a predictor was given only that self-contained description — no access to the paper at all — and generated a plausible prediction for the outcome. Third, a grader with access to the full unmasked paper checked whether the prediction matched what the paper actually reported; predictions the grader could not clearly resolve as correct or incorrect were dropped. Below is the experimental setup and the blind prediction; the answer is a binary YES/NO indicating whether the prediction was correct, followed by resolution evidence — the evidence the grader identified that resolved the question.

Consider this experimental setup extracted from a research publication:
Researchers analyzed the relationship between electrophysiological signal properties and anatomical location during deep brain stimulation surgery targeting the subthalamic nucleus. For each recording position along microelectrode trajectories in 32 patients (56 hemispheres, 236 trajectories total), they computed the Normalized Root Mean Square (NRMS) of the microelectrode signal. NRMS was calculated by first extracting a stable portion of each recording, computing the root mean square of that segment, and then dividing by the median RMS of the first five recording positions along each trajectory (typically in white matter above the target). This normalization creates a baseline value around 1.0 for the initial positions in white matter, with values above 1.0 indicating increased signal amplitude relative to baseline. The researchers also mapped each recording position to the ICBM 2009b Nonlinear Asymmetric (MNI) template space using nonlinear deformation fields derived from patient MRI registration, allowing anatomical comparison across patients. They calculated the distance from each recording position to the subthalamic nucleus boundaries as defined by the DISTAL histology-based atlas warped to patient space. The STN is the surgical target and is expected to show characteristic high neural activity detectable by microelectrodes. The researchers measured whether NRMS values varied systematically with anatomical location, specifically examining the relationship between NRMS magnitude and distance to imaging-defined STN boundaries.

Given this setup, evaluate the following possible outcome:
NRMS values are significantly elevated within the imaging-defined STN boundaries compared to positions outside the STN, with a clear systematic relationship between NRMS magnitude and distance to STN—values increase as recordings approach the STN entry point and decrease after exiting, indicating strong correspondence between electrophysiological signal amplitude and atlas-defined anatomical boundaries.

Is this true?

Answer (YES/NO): YES